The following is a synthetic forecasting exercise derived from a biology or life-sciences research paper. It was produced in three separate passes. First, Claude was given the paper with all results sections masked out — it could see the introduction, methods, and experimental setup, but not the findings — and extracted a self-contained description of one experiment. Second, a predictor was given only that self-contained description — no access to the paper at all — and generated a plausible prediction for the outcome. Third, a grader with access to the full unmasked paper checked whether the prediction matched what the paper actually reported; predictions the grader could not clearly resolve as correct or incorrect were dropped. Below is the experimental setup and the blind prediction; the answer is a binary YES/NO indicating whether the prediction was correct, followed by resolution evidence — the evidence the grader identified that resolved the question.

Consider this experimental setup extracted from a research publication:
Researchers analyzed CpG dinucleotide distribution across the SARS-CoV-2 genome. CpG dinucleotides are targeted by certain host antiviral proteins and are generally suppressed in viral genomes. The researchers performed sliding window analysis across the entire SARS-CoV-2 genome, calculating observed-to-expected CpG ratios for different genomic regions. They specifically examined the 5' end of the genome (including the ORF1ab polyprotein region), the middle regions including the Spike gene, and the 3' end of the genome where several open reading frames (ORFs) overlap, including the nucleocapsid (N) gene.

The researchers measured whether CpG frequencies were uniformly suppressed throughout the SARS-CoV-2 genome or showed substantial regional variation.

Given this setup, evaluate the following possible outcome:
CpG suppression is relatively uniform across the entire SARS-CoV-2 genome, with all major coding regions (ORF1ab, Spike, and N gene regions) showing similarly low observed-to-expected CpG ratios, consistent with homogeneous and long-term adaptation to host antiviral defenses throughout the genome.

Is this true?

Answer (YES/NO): NO